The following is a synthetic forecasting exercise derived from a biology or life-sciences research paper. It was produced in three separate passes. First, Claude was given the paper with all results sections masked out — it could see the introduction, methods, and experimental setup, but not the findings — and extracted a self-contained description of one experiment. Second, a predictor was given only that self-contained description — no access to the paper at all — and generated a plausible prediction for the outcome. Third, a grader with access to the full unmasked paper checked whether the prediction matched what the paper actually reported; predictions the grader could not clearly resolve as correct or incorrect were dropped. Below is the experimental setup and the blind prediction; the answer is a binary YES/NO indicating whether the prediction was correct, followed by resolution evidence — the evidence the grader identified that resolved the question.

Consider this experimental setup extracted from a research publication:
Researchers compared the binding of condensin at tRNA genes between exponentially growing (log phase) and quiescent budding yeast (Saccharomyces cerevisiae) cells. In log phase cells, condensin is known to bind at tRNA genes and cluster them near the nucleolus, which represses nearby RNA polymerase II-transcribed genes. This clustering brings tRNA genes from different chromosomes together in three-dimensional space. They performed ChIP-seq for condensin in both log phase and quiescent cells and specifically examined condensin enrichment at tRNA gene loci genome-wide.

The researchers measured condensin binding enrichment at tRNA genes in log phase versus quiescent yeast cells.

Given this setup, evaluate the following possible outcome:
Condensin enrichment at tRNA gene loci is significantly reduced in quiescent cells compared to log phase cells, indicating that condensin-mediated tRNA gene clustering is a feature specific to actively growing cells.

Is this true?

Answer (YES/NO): YES